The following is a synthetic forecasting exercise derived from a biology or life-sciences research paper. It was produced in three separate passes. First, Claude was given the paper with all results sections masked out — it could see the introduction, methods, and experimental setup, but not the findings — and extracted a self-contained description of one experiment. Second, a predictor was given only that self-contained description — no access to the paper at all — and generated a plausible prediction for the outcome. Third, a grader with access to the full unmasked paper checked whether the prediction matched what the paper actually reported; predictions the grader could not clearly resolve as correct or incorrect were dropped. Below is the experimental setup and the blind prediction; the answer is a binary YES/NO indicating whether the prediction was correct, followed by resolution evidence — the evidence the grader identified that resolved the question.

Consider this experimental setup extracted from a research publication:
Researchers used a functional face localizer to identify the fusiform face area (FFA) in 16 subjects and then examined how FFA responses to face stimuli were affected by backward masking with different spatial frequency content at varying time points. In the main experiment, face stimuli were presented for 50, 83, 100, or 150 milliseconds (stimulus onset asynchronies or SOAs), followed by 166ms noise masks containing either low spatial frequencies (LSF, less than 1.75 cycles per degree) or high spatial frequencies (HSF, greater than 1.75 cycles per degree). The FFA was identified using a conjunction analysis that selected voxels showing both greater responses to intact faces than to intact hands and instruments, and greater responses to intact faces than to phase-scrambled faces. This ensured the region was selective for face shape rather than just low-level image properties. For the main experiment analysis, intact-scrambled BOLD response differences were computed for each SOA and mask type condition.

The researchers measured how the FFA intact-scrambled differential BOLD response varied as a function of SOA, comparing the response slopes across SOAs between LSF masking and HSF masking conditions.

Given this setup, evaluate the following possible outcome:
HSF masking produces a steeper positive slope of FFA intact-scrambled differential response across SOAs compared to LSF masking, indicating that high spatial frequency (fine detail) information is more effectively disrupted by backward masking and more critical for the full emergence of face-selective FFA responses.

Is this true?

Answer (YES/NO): YES